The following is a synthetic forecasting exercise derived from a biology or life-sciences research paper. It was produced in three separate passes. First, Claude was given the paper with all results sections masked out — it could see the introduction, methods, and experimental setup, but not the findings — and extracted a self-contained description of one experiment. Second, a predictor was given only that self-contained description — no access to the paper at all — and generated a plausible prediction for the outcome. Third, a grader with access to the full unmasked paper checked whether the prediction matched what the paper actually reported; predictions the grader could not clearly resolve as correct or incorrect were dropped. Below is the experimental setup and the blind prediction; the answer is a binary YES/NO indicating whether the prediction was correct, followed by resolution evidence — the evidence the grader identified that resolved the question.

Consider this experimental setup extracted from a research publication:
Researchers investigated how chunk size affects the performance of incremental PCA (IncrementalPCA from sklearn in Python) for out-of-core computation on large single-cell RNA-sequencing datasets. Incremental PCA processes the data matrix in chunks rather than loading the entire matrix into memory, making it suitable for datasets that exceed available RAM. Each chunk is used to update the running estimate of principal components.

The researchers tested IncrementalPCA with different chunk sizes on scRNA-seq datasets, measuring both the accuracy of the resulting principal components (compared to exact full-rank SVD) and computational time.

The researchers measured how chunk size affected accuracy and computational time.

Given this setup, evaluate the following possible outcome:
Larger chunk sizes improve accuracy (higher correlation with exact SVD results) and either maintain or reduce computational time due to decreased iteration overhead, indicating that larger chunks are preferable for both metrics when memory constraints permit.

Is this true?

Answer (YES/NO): YES